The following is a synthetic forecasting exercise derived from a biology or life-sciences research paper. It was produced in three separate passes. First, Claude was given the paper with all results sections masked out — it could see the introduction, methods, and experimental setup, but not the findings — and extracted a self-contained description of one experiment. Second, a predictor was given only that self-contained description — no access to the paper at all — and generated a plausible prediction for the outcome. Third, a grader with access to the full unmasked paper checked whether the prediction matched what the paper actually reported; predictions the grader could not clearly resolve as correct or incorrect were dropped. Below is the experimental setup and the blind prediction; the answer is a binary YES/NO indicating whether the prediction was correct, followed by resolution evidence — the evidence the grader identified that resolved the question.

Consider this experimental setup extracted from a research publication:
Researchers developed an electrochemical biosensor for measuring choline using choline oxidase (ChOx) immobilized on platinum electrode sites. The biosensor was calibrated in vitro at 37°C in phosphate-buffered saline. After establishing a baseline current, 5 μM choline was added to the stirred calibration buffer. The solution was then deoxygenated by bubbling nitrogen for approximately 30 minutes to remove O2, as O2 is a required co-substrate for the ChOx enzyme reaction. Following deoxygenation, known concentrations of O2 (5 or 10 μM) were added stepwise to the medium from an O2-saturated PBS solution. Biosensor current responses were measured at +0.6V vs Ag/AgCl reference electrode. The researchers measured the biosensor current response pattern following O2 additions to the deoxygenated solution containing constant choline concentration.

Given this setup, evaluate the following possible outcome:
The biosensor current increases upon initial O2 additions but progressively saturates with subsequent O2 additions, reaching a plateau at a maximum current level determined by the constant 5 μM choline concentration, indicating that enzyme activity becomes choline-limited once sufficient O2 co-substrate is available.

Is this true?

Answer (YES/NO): NO